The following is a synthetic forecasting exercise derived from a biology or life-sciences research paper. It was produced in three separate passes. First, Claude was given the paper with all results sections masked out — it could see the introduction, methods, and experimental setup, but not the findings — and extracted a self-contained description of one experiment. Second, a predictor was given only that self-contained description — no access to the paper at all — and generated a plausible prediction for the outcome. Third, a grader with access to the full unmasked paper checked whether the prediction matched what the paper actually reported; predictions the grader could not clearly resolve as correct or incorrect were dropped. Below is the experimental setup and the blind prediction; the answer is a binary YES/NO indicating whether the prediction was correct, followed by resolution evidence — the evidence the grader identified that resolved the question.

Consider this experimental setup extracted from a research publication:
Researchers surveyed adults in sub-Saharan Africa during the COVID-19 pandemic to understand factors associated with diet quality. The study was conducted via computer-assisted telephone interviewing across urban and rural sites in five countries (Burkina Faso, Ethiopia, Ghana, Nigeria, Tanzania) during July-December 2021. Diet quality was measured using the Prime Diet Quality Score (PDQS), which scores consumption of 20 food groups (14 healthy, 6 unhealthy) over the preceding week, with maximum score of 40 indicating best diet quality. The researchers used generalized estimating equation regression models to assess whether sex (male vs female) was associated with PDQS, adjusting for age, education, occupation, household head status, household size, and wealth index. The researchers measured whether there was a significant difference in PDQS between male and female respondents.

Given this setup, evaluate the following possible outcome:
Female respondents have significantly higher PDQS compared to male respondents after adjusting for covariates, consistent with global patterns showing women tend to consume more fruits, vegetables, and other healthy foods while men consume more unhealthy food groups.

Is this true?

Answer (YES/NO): YES